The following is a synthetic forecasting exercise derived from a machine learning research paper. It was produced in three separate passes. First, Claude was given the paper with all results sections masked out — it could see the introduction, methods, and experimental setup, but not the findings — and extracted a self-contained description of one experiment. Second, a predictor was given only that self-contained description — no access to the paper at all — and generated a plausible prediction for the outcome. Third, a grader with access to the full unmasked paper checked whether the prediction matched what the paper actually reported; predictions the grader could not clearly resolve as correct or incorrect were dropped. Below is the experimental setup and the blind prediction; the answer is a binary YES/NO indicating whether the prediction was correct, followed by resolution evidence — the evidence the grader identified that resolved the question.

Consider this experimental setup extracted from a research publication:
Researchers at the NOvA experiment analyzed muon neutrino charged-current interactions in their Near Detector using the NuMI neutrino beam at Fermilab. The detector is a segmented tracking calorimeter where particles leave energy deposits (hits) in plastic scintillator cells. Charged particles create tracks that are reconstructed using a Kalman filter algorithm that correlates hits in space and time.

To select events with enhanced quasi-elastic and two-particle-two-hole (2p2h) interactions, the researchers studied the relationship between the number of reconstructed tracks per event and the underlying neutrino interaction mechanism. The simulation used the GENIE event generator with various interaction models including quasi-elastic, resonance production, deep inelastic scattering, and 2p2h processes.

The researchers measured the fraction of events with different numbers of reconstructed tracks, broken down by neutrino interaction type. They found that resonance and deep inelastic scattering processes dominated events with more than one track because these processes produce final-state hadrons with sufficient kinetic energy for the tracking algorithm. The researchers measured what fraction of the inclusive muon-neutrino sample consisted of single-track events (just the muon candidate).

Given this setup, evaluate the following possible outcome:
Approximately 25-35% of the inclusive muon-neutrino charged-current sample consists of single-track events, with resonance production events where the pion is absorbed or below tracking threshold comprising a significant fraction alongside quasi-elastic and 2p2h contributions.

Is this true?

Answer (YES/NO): NO